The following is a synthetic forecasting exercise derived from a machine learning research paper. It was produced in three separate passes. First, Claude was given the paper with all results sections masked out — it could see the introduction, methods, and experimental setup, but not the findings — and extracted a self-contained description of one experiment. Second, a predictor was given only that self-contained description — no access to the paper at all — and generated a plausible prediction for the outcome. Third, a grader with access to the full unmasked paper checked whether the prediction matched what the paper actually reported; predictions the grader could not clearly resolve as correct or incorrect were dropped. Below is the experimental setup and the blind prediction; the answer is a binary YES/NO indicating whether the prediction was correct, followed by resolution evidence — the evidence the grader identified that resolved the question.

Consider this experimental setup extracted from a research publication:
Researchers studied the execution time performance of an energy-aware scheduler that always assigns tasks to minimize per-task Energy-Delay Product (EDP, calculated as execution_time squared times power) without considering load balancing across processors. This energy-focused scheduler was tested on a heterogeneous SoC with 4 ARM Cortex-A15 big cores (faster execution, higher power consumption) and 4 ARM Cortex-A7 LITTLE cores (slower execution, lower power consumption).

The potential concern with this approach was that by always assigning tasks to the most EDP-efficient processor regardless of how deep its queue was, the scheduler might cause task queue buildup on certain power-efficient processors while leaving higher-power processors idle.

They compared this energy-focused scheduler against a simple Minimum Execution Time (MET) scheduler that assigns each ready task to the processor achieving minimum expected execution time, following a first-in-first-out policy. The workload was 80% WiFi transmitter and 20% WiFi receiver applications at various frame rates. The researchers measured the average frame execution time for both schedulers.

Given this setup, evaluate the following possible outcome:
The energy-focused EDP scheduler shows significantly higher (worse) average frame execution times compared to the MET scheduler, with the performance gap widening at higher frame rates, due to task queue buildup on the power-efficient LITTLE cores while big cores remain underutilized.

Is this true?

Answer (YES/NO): NO